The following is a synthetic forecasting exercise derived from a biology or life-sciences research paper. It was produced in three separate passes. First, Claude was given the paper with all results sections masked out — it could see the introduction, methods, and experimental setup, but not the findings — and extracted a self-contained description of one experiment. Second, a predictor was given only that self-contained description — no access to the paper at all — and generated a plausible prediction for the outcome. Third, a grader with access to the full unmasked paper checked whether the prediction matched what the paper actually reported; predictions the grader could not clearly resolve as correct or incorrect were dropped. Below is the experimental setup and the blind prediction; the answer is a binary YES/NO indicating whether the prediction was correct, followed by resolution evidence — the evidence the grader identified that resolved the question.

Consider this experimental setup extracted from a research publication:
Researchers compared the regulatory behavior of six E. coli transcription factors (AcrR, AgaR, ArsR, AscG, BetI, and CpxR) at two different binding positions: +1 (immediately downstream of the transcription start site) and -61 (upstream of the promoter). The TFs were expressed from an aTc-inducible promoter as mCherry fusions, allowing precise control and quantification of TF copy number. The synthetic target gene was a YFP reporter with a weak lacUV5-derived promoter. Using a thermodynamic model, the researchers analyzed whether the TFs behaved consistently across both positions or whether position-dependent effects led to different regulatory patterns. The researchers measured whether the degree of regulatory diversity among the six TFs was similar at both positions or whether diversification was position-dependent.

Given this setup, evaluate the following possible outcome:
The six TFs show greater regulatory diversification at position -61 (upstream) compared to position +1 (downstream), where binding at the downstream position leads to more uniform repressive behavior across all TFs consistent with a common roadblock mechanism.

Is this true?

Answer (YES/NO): YES